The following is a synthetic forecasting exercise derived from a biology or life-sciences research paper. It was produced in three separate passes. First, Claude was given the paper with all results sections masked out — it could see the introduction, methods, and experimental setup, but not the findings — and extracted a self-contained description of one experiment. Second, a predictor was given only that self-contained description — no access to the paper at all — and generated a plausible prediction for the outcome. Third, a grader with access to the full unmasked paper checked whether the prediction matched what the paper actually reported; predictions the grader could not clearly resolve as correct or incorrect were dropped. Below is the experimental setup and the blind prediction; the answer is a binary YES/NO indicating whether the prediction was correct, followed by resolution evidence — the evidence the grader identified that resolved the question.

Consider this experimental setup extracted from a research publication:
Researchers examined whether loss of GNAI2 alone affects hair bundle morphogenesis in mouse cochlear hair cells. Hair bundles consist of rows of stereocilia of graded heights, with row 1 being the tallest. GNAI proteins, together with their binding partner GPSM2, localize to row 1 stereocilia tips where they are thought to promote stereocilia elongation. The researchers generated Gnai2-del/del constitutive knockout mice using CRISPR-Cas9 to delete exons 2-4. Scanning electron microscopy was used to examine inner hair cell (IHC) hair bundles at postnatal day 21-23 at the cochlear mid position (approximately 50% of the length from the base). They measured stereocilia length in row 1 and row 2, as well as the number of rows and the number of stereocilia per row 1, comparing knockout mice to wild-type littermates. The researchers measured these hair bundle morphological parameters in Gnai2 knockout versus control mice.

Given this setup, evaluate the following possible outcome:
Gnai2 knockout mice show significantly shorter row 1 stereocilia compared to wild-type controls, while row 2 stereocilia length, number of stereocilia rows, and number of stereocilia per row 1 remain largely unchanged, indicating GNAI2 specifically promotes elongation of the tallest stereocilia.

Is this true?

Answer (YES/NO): NO